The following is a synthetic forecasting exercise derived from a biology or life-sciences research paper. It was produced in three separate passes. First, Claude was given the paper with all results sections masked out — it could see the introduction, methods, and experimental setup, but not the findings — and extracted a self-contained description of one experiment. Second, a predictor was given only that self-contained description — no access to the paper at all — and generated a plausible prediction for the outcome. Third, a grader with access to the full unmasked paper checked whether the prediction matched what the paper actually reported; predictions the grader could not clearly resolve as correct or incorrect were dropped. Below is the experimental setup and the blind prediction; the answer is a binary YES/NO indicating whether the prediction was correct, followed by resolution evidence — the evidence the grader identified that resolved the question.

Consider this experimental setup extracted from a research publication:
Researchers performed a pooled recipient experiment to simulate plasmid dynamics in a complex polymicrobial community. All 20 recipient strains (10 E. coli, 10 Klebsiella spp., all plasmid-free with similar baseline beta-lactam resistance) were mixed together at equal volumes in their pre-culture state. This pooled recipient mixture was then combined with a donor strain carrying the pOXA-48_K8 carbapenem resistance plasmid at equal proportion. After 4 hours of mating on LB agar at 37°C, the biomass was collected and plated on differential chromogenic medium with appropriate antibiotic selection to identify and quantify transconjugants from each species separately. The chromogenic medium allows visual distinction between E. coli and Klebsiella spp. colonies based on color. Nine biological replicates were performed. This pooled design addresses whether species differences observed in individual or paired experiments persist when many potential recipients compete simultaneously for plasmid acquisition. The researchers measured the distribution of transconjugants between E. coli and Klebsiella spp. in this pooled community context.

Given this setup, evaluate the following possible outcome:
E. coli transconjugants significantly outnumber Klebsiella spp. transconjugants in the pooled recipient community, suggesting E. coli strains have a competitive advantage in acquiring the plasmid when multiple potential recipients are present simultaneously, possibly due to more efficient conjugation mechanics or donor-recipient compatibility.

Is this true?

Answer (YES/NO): NO